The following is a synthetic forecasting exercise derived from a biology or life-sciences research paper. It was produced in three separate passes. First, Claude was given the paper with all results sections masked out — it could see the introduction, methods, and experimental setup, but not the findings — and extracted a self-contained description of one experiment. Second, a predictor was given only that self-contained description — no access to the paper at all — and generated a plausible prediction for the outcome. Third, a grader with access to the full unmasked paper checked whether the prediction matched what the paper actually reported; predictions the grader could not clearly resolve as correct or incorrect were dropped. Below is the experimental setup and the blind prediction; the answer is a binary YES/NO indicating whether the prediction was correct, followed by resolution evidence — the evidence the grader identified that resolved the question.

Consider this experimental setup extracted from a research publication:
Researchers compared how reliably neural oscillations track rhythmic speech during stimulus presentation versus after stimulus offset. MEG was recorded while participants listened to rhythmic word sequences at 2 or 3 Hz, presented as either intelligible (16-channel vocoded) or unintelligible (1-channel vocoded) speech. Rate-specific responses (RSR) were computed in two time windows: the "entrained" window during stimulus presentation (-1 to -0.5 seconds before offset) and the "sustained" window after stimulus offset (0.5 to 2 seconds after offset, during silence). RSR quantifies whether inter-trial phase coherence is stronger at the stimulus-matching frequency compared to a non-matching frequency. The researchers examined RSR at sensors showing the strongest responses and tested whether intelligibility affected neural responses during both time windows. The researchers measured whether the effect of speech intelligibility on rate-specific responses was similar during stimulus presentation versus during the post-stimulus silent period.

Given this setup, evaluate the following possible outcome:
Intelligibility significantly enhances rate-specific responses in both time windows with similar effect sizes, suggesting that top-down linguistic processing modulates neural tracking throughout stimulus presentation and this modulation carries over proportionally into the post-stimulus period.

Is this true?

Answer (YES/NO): NO